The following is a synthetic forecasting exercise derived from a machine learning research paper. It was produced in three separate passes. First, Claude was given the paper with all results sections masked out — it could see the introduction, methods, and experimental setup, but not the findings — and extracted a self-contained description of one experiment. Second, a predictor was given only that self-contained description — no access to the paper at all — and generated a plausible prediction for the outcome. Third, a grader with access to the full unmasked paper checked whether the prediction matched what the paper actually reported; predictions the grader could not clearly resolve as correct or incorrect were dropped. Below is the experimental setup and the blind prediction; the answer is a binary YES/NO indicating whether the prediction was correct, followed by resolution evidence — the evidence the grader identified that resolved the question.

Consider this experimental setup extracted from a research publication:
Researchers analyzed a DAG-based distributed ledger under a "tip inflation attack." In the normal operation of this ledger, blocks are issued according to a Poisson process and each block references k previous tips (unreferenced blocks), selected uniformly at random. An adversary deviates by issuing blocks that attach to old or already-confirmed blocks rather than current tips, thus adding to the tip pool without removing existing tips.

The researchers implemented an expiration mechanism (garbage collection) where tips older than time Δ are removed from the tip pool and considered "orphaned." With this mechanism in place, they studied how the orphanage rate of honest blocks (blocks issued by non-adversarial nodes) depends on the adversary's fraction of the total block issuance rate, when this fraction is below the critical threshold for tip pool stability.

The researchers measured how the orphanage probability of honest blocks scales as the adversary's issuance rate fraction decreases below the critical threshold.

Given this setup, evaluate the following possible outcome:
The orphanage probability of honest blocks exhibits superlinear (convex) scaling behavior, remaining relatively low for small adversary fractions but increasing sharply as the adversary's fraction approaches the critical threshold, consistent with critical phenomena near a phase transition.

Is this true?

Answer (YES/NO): YES